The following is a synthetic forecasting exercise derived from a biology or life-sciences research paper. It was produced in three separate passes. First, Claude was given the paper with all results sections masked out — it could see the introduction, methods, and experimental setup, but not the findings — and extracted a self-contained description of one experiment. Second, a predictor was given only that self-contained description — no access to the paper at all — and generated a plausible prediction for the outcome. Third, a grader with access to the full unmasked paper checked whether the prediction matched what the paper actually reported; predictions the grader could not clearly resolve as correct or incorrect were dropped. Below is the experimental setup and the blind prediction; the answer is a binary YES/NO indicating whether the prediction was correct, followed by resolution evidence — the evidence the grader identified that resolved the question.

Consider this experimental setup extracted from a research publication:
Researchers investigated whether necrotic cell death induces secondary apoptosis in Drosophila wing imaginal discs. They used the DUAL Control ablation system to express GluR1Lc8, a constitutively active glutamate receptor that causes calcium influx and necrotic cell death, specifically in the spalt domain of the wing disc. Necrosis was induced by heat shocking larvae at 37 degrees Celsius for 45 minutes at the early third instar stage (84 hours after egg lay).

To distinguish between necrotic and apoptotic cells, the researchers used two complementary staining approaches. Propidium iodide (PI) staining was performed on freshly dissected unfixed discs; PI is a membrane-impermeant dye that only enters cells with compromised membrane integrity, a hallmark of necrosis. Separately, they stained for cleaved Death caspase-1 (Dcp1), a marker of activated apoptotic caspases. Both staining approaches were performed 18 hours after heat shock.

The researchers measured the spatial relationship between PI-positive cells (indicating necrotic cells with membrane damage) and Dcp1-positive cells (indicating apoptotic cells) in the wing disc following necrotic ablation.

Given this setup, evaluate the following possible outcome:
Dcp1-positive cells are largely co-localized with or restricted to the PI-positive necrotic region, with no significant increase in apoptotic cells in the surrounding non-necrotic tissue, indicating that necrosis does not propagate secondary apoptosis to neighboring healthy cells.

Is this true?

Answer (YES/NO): NO